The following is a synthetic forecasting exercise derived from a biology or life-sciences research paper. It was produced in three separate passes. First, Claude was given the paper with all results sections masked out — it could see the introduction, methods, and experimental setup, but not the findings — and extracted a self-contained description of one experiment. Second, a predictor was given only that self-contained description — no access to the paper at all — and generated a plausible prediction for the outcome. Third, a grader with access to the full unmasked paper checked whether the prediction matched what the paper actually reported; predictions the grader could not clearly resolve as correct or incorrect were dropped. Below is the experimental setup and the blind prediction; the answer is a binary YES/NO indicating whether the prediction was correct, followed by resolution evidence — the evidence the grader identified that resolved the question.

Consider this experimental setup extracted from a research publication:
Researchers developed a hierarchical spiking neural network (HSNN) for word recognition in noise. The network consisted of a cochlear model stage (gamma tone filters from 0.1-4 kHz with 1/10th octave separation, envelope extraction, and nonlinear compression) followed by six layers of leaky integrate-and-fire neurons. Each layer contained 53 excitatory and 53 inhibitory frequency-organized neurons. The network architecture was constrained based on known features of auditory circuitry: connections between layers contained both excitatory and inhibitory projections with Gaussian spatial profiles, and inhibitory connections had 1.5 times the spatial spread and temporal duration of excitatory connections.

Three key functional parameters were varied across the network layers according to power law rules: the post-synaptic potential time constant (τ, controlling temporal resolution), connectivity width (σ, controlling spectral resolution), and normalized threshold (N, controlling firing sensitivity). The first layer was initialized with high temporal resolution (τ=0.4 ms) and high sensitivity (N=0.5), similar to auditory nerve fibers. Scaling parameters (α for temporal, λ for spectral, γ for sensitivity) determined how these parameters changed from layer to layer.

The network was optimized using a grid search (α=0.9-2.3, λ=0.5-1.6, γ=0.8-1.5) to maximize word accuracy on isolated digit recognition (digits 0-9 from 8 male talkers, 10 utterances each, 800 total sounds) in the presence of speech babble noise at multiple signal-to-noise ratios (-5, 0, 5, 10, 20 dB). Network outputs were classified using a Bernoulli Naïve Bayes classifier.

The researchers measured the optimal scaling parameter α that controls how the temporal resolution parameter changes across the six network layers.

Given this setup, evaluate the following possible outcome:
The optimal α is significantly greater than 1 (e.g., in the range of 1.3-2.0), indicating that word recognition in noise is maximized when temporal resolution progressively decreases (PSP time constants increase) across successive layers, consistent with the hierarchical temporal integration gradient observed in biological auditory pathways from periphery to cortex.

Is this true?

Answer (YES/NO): YES